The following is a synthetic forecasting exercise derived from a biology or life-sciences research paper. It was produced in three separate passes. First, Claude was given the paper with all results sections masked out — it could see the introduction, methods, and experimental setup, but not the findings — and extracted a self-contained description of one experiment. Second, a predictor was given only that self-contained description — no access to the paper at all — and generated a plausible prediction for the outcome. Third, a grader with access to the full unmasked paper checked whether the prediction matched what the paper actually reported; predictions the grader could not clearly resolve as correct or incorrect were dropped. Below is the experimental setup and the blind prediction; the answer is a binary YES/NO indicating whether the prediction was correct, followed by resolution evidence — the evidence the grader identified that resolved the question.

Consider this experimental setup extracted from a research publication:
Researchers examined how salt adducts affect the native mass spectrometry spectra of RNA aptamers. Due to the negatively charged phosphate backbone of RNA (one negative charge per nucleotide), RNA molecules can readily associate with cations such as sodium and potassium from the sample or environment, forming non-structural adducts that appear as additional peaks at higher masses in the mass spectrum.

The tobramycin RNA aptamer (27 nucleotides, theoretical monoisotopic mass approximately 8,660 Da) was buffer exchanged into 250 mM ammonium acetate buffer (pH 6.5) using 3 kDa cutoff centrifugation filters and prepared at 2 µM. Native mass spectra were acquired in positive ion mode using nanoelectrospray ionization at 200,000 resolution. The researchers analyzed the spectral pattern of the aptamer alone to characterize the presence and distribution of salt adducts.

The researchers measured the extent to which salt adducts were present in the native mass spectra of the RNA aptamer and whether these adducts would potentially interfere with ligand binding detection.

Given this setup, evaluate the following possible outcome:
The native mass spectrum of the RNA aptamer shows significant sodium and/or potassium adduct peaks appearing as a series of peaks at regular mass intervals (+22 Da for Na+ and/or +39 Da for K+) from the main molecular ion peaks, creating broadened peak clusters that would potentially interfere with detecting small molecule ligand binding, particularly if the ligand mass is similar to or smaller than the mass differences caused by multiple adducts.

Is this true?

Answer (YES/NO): YES